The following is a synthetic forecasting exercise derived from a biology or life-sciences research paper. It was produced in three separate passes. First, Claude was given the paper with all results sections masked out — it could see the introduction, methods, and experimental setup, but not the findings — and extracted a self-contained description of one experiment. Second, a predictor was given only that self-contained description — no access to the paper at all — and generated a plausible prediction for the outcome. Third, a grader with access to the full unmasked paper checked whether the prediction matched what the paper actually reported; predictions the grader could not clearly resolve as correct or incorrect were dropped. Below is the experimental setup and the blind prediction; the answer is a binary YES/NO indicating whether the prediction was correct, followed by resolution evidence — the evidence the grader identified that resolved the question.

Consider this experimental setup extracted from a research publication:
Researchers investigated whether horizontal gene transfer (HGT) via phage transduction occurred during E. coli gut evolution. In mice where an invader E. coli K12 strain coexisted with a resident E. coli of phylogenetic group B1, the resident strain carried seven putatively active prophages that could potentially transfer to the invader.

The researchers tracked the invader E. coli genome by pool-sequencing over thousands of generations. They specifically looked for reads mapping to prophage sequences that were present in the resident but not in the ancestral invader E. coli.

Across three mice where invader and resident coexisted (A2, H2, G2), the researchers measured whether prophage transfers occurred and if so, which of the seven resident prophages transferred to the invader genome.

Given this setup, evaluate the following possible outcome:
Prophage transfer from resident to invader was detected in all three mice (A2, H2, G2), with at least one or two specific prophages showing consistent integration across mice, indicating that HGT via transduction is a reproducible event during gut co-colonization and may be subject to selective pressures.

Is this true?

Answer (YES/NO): YES